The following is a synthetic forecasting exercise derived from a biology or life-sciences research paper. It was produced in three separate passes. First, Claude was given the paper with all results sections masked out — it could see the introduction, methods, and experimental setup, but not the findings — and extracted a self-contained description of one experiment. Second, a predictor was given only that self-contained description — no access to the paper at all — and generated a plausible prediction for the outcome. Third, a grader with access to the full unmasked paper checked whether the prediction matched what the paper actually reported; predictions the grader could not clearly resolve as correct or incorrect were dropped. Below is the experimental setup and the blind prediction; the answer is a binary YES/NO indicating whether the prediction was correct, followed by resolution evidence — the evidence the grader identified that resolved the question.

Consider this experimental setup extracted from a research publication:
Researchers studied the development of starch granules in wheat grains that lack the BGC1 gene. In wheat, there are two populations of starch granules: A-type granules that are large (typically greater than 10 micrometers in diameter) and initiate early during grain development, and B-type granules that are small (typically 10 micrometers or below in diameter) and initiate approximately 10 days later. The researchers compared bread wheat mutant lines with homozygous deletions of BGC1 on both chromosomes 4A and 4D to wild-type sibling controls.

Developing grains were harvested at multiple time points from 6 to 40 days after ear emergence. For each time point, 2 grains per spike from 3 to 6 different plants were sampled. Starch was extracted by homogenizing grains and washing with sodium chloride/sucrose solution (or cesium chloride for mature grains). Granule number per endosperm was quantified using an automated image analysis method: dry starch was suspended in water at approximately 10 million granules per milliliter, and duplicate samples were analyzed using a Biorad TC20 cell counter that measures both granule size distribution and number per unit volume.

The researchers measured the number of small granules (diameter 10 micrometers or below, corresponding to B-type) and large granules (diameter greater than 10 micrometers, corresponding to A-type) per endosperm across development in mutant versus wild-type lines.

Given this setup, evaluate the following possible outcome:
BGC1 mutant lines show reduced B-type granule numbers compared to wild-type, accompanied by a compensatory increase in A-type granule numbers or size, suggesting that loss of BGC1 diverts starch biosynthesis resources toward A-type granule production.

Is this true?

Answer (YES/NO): YES